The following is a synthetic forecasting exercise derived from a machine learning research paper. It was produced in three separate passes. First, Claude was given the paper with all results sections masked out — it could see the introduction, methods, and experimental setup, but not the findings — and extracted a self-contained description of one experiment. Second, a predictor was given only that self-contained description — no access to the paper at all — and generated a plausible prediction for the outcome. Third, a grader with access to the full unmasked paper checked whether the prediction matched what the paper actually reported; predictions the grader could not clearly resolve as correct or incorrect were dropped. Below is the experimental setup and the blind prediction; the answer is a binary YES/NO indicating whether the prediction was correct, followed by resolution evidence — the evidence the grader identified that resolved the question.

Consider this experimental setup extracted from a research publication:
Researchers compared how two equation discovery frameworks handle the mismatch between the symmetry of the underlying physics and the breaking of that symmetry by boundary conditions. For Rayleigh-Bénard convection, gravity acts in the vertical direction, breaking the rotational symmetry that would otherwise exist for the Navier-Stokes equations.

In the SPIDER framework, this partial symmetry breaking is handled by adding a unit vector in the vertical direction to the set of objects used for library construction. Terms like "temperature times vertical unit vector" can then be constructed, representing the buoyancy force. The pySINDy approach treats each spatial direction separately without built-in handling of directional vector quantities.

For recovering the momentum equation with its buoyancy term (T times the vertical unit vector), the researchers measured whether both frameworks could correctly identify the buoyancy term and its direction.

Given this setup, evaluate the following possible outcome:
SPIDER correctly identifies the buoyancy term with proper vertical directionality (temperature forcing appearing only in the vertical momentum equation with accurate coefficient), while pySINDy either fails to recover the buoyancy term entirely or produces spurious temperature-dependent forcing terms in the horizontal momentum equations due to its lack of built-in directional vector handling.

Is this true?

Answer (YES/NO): NO